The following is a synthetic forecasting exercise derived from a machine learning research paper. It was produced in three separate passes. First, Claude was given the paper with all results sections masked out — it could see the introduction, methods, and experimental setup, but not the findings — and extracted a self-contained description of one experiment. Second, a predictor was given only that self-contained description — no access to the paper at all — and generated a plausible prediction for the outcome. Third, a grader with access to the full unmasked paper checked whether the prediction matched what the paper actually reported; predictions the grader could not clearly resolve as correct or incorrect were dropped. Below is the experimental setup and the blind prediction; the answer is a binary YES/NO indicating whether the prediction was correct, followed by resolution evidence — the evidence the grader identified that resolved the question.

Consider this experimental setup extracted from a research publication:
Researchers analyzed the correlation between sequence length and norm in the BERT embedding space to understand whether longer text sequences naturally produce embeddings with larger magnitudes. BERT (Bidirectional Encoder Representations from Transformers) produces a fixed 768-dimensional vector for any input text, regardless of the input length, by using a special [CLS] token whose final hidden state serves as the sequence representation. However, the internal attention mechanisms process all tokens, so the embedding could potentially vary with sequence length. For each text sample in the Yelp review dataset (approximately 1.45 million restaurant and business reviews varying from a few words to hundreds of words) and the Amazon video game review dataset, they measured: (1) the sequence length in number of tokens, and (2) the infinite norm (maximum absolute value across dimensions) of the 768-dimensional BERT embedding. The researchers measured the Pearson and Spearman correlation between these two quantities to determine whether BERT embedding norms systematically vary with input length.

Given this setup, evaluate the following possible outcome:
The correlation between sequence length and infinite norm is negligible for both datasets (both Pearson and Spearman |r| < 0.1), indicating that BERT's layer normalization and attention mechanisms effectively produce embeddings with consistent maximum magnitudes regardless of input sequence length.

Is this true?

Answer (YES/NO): NO